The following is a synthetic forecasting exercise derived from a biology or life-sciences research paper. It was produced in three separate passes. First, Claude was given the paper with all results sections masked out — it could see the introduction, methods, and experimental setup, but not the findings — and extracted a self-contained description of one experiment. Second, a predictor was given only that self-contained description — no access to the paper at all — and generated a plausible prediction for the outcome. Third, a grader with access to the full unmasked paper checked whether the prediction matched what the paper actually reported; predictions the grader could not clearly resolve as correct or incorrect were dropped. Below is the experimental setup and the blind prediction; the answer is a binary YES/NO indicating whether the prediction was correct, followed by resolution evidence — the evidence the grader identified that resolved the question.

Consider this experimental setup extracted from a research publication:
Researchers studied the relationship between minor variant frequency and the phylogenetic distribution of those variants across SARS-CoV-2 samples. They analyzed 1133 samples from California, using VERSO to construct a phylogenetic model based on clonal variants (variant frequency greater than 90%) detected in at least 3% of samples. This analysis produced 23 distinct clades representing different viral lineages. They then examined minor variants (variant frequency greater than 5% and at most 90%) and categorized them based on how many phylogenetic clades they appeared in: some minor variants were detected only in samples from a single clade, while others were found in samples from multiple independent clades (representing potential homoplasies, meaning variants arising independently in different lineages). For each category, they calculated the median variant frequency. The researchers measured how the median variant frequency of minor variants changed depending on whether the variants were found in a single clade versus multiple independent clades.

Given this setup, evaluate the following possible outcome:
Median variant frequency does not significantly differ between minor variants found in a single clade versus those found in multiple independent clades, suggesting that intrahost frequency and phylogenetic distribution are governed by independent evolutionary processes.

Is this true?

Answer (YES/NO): NO